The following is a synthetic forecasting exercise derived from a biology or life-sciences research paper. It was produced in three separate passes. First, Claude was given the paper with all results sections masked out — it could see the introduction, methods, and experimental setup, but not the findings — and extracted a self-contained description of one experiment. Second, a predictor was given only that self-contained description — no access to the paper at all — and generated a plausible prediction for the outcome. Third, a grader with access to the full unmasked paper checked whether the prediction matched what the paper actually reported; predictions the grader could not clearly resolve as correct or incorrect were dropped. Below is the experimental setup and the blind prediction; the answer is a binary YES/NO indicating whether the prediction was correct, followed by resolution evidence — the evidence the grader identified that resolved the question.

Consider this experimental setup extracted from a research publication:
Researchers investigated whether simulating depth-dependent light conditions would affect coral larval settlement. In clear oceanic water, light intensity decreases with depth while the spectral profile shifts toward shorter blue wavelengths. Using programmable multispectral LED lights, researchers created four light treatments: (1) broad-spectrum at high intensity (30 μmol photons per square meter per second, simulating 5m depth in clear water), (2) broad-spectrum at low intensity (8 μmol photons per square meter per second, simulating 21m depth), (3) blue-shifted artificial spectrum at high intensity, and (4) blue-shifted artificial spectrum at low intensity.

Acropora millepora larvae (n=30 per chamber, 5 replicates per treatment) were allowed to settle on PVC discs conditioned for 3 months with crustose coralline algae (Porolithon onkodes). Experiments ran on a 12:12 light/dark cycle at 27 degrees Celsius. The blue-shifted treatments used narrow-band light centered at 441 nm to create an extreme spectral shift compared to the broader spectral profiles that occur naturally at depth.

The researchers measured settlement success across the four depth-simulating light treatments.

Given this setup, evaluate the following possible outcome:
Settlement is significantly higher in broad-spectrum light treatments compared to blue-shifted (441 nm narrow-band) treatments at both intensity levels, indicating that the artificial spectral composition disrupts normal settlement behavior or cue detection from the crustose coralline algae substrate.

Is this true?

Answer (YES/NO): NO